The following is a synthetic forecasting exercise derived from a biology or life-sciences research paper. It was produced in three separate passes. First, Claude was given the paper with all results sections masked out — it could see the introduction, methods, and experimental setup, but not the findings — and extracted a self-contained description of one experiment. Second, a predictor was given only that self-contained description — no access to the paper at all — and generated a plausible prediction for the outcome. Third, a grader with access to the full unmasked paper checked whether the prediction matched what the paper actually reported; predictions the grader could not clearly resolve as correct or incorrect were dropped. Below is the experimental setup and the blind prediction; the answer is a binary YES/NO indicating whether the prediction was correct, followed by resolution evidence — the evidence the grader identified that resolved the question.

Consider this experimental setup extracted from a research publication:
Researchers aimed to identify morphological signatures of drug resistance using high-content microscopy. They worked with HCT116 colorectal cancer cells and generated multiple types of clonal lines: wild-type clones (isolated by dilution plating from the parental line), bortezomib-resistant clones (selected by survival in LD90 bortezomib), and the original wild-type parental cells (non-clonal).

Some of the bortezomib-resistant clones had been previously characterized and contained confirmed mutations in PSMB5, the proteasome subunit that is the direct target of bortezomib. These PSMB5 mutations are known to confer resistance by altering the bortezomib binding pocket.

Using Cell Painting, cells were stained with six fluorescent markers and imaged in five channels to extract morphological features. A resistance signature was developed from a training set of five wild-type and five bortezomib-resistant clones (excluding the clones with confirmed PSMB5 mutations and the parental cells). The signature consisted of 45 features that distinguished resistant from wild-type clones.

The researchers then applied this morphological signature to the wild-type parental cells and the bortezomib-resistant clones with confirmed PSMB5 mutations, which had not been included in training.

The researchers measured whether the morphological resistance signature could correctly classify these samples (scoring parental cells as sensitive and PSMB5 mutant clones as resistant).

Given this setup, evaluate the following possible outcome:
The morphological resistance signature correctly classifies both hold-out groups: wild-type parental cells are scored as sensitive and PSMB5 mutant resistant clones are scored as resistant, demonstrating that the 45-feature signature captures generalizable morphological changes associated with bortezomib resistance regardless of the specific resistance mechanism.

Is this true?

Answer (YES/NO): YES